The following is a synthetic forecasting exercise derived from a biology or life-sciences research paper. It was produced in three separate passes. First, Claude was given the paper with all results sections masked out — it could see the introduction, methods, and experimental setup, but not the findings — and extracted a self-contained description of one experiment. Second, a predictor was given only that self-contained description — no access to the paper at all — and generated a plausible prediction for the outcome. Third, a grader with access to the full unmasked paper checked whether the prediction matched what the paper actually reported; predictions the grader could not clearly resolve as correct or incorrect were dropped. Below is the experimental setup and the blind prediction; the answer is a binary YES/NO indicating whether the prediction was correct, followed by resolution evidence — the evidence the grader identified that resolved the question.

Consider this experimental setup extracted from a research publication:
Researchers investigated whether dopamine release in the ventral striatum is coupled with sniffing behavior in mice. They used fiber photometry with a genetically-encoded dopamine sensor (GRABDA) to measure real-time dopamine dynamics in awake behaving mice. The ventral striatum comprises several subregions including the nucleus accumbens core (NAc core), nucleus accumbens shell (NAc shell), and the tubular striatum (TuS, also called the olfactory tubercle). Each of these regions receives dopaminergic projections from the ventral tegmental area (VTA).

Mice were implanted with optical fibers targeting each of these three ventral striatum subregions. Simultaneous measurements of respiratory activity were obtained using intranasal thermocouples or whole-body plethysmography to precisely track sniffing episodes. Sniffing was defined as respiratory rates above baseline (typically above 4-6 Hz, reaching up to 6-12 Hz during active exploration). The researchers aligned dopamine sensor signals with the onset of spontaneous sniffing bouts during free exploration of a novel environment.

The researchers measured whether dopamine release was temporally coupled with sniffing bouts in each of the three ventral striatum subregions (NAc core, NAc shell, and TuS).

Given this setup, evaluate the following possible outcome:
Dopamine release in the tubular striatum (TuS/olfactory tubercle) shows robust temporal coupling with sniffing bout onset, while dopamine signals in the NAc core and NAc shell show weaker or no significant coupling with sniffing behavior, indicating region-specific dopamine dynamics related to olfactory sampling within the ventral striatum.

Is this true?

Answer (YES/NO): NO